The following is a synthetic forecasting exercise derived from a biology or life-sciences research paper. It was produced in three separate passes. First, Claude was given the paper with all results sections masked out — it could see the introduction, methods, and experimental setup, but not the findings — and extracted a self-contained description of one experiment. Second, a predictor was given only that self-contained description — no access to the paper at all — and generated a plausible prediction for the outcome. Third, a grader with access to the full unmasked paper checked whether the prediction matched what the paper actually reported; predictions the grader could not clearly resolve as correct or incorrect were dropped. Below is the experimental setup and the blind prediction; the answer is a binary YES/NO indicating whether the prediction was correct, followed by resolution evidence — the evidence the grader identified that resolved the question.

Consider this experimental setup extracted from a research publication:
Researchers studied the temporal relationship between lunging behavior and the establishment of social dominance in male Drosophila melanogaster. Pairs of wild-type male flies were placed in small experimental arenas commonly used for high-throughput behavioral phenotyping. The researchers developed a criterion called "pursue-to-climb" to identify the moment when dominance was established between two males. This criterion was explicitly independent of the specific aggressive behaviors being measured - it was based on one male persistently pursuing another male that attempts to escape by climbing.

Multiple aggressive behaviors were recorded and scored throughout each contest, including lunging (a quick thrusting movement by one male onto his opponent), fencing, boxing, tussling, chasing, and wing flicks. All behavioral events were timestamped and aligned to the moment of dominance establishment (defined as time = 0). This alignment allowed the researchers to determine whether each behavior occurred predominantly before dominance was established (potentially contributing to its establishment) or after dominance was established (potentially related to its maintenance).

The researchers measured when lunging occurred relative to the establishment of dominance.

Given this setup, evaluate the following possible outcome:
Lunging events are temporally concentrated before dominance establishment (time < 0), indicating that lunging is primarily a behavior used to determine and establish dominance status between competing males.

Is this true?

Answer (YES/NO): NO